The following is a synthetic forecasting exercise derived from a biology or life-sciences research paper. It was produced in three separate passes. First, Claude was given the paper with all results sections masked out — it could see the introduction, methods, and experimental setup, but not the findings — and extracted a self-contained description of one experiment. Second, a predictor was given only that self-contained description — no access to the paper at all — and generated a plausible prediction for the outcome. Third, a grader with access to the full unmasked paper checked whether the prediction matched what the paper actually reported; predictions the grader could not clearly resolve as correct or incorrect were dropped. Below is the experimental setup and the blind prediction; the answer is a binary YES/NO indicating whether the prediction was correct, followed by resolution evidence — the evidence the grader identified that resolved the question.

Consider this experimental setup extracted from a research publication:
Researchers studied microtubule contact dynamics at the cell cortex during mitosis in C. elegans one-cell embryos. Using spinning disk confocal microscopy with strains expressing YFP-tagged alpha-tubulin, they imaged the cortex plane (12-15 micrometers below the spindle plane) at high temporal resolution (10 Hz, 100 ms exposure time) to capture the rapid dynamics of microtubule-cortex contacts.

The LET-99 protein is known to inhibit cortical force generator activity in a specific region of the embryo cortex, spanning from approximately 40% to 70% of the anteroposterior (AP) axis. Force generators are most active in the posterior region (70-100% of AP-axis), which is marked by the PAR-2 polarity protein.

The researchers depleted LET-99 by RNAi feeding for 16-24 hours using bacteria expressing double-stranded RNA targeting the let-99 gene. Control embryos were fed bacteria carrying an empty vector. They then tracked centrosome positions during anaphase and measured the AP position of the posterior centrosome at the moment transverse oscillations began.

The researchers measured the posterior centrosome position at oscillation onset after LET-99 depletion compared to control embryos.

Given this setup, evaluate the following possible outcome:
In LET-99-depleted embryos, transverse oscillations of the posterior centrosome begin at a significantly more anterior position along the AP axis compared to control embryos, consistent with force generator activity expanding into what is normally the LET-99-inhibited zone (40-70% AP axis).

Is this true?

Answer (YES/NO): YES